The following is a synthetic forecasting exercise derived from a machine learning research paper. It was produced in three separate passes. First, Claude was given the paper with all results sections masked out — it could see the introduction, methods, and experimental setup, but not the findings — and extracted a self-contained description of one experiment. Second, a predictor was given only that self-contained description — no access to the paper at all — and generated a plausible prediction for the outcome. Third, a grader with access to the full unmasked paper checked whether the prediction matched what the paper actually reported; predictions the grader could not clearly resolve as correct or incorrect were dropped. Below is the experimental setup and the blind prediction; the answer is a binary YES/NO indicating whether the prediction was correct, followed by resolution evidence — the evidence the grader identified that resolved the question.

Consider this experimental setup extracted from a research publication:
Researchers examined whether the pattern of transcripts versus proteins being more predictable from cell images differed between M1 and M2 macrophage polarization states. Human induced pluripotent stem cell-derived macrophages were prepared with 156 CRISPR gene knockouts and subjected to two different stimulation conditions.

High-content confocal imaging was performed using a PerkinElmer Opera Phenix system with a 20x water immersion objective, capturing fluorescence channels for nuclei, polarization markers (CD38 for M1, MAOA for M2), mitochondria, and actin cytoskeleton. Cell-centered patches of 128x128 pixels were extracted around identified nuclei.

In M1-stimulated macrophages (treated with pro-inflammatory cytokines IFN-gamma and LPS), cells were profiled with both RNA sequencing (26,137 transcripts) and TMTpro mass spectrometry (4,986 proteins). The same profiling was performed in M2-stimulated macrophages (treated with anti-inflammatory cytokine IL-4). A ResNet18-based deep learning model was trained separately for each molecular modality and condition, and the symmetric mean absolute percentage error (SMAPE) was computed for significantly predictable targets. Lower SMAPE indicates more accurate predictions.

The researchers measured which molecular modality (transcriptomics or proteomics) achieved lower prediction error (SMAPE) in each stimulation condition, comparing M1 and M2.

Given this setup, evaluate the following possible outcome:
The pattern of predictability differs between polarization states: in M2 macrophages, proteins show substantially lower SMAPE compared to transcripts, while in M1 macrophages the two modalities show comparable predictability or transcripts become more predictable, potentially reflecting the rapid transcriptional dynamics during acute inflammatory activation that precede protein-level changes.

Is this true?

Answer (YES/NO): YES